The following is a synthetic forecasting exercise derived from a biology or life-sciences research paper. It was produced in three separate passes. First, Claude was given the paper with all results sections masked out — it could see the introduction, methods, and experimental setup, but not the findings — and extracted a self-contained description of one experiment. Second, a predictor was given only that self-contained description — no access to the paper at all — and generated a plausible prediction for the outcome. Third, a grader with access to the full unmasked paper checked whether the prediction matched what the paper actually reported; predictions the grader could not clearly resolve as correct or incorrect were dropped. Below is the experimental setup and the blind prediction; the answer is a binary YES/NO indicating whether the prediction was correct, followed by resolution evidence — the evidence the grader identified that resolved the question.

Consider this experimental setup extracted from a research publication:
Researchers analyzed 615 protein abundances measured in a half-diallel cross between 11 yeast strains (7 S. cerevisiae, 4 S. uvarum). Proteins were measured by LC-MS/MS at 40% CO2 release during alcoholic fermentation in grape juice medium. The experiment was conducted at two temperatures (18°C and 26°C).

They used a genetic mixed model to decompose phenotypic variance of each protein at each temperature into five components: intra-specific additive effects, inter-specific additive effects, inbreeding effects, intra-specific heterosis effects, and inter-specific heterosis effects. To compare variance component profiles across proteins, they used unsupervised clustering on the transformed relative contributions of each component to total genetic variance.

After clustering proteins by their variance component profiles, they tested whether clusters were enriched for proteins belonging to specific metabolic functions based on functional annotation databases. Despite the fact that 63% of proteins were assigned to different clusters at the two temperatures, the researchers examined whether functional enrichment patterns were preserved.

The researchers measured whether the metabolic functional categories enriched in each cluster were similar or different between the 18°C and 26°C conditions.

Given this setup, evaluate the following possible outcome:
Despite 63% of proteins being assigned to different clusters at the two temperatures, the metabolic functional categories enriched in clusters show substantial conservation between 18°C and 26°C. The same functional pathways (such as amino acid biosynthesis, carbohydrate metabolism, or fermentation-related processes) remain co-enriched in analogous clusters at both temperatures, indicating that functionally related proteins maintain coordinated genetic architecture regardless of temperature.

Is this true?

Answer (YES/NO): YES